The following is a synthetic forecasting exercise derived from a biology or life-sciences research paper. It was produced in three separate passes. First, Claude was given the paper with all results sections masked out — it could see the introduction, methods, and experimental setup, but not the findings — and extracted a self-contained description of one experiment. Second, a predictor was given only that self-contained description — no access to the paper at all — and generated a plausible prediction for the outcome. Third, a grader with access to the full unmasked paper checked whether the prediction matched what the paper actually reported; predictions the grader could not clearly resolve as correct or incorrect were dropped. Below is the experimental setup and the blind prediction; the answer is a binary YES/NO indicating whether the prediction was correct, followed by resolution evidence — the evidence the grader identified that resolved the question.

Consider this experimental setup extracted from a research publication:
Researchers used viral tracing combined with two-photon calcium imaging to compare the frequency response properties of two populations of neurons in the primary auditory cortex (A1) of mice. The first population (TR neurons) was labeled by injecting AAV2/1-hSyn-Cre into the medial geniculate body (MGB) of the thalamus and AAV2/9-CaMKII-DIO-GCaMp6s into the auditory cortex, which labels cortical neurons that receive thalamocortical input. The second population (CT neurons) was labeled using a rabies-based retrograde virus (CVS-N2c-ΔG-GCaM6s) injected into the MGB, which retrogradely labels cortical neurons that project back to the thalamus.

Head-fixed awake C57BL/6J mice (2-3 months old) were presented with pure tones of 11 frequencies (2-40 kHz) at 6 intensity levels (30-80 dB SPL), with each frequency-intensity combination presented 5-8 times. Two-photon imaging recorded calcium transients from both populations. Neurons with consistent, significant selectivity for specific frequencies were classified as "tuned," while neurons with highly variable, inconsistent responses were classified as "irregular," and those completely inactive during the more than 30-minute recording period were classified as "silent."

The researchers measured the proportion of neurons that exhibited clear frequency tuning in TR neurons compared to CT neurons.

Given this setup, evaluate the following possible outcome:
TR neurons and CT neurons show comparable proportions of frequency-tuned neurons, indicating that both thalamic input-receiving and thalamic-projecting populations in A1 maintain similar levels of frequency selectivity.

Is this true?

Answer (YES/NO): NO